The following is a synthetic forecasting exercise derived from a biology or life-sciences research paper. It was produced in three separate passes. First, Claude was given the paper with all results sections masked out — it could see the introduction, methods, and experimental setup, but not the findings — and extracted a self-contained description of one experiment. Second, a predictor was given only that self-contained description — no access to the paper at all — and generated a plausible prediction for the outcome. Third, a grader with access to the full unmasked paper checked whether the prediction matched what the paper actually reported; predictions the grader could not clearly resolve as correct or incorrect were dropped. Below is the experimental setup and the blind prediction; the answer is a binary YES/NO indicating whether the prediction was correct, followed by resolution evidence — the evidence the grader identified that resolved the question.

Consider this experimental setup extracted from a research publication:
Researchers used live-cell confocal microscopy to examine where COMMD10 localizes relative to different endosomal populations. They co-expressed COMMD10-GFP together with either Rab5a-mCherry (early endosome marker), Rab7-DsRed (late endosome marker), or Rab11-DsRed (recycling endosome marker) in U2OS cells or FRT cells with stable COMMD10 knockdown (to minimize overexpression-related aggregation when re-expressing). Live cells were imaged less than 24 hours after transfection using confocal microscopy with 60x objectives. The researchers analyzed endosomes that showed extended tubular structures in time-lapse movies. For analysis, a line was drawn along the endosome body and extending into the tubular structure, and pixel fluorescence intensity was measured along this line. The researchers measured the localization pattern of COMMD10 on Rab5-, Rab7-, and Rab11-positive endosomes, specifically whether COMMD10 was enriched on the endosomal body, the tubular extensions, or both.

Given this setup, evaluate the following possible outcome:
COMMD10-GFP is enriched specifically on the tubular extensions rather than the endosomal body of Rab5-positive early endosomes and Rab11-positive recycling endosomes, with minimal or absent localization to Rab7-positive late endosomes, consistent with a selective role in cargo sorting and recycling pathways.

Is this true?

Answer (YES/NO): NO